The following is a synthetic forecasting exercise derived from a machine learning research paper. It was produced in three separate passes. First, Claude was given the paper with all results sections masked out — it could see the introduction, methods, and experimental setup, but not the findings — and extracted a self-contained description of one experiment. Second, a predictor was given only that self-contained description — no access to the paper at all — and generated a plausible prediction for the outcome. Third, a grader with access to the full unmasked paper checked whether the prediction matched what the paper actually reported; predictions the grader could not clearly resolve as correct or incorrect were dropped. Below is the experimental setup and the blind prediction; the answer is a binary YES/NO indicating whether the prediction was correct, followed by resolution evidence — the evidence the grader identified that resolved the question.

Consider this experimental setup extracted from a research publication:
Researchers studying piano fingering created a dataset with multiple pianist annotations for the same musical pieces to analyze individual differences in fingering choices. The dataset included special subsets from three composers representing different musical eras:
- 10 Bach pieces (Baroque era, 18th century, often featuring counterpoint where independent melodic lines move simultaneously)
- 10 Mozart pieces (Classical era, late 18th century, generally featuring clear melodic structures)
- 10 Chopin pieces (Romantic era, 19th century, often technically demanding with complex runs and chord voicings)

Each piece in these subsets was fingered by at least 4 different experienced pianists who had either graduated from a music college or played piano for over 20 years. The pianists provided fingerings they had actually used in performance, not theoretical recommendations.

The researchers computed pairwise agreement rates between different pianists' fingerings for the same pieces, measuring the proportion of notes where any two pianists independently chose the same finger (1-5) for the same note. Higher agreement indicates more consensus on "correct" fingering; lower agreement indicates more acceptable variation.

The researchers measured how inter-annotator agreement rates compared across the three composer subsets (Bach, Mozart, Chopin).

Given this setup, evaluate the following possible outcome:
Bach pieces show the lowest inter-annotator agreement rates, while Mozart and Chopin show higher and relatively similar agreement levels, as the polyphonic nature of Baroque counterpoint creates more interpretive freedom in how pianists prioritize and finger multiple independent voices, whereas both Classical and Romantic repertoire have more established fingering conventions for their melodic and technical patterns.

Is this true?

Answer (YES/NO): NO